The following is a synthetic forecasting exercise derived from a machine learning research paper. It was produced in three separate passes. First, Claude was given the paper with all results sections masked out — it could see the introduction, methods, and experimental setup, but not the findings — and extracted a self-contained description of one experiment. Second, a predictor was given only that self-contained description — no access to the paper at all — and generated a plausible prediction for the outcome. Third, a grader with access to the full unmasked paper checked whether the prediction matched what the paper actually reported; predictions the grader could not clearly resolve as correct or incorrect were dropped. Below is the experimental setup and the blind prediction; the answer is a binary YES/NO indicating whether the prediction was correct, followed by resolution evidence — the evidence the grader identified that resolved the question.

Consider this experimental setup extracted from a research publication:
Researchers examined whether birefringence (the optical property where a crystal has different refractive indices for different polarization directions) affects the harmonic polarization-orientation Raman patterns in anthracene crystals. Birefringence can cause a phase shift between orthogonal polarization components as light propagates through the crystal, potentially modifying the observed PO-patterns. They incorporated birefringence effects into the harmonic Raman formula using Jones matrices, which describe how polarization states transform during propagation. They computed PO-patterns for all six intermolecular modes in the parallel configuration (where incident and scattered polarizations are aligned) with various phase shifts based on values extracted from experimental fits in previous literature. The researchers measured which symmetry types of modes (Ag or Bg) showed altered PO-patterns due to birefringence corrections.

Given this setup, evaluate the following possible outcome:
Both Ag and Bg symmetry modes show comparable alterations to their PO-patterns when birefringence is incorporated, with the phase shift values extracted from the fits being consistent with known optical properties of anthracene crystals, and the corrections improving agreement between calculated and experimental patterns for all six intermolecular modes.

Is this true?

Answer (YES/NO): NO